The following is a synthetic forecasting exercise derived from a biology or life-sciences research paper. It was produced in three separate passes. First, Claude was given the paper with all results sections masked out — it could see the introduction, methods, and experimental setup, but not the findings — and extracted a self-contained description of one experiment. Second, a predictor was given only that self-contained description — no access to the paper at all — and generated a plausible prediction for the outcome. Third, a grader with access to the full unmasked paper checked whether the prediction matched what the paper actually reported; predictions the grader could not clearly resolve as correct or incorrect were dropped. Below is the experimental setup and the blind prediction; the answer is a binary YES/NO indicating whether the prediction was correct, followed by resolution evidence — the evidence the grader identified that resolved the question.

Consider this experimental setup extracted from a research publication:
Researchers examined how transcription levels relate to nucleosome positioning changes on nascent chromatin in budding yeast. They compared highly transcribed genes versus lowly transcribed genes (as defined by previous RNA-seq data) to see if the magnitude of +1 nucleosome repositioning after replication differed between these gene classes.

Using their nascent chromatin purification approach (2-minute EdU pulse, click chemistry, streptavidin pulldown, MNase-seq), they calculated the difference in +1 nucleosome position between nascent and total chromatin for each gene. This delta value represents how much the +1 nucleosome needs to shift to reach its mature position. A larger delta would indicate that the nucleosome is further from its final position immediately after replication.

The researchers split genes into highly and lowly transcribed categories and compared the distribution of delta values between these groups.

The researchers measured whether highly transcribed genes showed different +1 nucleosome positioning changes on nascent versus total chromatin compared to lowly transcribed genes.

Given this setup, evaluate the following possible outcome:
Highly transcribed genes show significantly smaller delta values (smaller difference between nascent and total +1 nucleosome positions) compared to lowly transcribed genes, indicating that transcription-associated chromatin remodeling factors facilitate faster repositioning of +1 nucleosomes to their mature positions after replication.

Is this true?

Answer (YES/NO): NO